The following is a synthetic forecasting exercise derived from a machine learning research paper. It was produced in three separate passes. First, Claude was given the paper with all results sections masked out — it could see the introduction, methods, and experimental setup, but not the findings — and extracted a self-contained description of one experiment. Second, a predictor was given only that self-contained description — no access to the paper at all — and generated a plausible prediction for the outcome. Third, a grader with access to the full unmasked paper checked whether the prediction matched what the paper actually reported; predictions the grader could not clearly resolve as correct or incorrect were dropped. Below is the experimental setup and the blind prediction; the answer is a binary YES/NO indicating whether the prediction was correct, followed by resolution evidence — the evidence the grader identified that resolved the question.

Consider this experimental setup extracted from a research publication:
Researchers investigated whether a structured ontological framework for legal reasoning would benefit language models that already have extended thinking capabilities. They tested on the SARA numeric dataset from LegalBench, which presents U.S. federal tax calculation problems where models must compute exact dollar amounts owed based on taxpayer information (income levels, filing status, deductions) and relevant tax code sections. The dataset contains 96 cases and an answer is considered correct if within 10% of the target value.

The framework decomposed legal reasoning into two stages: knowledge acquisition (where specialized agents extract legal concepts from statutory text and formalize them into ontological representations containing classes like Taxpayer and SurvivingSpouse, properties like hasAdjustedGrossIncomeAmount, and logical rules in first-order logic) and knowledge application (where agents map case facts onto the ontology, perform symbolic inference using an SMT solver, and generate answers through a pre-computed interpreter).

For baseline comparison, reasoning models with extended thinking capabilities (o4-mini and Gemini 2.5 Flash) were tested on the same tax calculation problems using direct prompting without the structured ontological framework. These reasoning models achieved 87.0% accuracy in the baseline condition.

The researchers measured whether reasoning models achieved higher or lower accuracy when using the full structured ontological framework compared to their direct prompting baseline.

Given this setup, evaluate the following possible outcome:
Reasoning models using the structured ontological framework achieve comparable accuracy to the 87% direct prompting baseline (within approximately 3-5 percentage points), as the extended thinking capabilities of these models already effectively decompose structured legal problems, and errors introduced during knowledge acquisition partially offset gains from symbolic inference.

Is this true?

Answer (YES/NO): YES